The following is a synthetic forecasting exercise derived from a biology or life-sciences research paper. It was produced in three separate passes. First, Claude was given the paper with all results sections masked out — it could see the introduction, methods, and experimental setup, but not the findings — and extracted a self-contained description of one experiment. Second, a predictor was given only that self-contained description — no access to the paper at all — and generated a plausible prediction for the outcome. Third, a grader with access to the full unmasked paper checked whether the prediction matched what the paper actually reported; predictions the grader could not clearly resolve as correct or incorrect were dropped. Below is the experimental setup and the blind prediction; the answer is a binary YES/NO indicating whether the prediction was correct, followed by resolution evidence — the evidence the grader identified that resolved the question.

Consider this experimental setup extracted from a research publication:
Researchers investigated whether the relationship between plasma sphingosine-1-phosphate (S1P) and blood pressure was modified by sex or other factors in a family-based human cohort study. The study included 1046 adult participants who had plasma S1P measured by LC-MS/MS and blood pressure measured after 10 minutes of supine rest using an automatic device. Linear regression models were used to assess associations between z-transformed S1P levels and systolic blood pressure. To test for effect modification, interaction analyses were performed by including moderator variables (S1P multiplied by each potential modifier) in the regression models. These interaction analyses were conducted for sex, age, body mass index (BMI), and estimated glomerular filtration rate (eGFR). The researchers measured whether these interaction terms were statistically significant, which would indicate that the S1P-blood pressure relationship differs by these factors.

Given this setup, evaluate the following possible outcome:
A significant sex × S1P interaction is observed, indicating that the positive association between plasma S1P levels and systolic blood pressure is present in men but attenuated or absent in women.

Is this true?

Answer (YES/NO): NO